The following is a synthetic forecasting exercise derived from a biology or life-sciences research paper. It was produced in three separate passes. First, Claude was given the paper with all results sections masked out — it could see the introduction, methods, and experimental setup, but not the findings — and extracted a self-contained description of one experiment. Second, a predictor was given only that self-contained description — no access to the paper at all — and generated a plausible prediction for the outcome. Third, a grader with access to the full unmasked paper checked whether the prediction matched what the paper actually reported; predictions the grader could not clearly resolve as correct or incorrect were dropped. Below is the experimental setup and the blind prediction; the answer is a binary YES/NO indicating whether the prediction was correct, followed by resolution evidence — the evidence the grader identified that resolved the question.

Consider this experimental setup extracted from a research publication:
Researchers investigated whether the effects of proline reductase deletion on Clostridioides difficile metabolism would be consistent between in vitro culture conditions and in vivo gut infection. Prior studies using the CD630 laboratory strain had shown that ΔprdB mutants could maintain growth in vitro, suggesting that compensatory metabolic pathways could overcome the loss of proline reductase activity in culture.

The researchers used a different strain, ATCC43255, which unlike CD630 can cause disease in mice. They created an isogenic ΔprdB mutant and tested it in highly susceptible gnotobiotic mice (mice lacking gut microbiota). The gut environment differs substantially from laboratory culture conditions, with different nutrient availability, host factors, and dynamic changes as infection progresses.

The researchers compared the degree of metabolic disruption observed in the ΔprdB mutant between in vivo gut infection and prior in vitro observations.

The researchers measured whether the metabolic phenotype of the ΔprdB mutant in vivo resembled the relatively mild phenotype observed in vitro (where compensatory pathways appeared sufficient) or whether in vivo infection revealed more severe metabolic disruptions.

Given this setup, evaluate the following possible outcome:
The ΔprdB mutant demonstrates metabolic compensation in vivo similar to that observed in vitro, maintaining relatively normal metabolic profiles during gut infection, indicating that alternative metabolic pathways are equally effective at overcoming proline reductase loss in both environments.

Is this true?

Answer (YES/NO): NO